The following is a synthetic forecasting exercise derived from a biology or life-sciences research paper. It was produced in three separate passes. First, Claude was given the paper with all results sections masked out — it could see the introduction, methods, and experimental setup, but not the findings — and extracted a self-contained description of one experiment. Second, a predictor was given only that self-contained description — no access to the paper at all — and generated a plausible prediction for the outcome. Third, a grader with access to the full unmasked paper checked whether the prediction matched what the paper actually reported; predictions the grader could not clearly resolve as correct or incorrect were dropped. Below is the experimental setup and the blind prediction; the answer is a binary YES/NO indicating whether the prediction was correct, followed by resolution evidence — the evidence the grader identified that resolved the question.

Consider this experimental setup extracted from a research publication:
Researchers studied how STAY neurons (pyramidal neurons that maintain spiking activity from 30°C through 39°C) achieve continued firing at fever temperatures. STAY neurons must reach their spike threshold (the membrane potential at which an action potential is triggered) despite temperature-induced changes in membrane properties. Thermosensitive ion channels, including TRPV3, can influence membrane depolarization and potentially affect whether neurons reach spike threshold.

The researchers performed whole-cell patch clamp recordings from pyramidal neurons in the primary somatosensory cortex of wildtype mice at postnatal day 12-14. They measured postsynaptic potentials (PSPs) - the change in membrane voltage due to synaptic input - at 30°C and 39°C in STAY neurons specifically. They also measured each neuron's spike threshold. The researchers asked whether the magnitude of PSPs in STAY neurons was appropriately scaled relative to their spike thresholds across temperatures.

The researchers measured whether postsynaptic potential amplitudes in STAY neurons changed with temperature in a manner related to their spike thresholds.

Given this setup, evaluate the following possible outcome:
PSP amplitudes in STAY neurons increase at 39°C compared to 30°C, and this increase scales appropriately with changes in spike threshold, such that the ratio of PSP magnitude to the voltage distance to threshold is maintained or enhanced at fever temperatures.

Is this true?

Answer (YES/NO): YES